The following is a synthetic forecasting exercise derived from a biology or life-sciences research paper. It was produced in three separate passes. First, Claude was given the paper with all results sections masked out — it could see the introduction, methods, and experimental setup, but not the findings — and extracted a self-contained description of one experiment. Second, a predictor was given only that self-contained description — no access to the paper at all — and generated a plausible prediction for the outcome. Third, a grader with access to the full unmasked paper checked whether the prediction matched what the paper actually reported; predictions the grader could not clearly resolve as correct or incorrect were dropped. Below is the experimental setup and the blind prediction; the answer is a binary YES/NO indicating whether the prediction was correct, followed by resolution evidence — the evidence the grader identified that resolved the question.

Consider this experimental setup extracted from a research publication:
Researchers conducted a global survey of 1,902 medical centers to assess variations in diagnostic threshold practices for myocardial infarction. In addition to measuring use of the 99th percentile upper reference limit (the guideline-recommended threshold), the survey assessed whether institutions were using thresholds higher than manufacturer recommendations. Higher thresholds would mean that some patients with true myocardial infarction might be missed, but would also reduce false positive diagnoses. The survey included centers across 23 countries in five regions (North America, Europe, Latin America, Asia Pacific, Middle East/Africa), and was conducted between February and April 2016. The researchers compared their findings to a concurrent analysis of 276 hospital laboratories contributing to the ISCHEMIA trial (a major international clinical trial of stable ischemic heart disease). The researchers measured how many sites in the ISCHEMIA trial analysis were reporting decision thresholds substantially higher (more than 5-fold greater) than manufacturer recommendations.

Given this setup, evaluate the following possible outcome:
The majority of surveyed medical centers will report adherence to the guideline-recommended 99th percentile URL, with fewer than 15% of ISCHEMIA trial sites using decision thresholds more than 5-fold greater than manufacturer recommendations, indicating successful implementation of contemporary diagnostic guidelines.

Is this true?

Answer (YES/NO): NO